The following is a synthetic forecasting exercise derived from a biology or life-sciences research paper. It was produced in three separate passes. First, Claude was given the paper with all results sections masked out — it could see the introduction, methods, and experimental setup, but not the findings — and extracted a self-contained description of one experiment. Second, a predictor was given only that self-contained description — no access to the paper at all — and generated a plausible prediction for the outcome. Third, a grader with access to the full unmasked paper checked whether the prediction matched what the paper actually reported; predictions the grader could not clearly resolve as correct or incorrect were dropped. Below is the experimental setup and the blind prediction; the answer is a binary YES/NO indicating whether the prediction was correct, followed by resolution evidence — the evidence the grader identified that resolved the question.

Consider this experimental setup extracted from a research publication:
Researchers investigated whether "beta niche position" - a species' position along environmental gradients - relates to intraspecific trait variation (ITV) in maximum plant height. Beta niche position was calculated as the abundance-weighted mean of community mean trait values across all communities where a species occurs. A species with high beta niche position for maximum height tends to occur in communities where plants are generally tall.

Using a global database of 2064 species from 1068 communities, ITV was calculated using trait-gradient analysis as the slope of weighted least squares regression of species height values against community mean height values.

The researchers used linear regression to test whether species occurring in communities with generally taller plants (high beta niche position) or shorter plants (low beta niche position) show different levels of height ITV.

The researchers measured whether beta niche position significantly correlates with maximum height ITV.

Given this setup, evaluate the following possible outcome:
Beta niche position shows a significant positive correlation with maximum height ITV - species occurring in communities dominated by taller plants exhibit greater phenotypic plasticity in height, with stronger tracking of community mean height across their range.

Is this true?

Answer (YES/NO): YES